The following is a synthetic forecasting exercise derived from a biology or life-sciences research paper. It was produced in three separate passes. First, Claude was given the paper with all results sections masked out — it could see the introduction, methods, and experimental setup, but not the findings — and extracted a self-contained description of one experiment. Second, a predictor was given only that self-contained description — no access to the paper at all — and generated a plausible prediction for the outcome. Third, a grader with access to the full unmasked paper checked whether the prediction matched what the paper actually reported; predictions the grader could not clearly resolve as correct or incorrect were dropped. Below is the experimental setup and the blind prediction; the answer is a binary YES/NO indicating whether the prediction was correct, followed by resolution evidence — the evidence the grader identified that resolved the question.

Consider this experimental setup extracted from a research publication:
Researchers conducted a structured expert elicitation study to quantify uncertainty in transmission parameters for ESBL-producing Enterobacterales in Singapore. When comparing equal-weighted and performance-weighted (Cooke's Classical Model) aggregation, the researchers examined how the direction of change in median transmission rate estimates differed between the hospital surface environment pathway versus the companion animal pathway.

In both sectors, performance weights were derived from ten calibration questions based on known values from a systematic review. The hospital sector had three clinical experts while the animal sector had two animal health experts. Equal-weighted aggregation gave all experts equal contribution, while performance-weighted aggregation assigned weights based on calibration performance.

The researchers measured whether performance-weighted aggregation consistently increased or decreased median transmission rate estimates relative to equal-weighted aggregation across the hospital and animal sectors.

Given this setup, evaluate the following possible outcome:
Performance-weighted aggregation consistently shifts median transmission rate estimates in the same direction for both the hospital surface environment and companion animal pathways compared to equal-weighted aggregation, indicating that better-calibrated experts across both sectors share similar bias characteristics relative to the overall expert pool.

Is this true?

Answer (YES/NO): NO